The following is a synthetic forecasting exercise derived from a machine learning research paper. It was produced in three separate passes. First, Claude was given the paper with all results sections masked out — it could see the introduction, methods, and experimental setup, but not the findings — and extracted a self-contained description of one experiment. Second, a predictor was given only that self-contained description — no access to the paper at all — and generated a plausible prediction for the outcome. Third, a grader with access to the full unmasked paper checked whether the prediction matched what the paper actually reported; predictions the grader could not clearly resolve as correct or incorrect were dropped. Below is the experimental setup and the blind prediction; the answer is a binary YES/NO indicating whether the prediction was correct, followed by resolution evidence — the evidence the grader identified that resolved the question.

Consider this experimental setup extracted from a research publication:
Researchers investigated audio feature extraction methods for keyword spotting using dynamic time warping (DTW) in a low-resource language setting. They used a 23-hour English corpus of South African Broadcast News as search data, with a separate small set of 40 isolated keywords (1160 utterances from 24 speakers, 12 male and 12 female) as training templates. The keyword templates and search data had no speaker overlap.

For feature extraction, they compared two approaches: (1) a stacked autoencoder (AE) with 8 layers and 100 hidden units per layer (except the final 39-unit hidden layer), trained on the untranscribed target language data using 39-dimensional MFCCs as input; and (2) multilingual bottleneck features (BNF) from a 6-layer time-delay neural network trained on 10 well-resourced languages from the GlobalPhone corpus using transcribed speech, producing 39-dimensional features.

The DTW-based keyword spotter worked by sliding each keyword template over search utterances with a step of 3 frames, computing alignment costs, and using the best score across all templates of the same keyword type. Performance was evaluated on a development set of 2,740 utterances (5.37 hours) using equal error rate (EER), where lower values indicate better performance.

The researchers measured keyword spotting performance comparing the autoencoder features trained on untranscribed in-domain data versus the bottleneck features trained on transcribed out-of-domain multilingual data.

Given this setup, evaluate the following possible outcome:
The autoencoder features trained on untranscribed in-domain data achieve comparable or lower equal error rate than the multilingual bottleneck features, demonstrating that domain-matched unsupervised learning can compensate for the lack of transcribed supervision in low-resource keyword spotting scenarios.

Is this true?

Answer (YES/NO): NO